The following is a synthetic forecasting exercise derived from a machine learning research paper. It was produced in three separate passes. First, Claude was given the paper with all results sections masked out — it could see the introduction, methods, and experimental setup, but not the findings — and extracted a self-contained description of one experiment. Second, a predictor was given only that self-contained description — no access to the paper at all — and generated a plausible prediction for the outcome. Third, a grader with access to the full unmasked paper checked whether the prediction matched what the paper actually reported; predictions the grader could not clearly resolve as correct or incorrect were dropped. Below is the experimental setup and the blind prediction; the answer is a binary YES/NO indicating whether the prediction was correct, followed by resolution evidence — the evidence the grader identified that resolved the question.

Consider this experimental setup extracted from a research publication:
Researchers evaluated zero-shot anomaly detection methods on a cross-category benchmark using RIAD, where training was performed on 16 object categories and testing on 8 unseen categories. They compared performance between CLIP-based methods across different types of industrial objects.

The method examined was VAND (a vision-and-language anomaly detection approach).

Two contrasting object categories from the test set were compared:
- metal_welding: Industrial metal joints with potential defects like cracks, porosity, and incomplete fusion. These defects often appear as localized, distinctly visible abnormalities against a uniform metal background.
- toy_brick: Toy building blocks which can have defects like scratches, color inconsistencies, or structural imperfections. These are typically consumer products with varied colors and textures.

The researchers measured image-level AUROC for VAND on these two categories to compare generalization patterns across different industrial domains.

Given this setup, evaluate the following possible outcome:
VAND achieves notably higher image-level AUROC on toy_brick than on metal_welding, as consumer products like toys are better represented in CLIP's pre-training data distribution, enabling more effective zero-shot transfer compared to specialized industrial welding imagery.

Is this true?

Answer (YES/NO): NO